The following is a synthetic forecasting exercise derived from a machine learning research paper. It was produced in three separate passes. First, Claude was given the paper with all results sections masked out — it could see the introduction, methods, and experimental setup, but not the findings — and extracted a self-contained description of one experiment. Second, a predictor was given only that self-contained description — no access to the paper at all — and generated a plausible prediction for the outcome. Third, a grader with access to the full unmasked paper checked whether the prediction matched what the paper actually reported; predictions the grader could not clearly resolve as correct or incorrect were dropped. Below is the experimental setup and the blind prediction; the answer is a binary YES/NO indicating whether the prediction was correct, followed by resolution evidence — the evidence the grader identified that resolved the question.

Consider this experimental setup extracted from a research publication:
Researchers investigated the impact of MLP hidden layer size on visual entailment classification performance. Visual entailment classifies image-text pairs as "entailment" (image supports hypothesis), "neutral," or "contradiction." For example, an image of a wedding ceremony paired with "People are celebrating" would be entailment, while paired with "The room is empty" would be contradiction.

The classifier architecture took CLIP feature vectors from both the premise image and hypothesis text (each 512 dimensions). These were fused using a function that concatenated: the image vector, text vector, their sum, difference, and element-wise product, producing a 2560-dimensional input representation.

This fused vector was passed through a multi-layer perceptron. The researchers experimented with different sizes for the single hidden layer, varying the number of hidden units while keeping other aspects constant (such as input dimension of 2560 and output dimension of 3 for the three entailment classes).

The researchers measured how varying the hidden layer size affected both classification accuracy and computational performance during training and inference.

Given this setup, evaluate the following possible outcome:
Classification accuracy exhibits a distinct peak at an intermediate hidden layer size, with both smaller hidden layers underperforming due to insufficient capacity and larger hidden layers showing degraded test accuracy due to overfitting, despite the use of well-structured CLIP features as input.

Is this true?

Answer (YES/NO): NO